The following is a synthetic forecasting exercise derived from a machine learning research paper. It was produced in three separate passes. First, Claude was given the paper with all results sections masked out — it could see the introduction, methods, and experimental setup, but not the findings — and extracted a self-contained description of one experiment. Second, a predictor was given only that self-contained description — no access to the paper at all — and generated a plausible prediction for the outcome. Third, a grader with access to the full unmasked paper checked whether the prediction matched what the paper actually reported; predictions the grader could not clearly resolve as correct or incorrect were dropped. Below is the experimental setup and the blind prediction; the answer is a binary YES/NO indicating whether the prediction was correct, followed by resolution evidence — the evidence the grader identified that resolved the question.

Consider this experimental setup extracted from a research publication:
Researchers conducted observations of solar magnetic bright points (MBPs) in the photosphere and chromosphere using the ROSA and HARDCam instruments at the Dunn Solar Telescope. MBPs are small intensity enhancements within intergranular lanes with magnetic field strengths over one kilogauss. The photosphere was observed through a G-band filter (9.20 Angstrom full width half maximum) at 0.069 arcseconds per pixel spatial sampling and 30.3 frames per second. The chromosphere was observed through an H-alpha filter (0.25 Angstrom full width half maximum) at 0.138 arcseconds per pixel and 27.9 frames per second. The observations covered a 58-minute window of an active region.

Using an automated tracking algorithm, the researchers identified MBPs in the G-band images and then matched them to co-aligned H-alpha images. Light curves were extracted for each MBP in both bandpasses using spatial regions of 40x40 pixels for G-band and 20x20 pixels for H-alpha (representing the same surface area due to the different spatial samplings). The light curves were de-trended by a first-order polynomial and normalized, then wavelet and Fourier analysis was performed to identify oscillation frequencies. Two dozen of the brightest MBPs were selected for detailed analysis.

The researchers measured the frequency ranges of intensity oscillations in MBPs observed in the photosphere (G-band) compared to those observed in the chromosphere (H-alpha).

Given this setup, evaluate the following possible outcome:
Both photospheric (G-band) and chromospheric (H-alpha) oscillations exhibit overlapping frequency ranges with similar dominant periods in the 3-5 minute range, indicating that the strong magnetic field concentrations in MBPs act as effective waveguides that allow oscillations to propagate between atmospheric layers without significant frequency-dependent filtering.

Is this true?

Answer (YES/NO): NO